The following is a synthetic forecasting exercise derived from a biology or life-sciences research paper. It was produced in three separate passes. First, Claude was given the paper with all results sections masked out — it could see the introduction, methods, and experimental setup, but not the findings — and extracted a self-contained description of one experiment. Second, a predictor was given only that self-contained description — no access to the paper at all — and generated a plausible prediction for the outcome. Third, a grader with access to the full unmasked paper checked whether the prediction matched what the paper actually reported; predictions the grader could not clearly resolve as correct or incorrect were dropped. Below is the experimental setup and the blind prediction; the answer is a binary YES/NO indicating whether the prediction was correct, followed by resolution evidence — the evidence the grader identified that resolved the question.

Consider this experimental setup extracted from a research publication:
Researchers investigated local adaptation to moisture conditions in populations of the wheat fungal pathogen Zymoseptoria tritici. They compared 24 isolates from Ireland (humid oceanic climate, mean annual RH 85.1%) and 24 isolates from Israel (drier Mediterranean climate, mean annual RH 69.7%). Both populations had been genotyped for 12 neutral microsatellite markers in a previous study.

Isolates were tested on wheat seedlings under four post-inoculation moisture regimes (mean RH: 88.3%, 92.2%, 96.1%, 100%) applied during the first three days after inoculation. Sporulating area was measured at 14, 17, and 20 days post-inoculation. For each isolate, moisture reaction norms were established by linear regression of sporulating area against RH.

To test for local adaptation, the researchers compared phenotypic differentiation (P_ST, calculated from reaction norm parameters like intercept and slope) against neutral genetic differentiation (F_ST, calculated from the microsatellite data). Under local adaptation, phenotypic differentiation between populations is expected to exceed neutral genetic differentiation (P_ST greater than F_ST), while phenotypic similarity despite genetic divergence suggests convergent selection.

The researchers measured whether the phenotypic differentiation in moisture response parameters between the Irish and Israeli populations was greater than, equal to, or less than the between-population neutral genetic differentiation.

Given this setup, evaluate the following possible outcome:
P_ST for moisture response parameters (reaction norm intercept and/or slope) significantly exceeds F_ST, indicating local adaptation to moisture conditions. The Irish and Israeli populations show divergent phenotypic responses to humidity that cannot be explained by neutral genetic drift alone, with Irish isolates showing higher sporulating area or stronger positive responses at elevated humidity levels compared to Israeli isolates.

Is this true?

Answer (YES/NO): NO